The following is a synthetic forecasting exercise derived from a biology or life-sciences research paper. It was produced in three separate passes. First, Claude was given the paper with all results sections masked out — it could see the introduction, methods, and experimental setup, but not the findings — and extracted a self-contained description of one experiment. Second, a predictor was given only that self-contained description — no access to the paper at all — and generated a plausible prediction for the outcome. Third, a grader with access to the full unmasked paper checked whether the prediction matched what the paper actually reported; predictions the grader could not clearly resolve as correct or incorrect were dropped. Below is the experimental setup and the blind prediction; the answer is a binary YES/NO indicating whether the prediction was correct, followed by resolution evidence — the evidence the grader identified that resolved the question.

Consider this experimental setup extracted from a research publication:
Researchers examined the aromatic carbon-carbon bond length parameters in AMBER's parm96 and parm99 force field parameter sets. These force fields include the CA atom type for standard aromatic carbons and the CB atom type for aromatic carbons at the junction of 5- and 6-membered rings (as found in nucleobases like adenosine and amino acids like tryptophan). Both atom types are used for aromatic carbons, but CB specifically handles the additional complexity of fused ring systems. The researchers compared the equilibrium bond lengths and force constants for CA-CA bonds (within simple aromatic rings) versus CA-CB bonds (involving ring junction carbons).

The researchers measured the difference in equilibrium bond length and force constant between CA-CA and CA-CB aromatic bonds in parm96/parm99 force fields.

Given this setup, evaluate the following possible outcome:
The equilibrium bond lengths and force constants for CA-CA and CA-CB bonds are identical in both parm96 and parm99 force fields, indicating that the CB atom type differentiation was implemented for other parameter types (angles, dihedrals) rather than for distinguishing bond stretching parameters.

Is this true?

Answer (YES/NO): NO